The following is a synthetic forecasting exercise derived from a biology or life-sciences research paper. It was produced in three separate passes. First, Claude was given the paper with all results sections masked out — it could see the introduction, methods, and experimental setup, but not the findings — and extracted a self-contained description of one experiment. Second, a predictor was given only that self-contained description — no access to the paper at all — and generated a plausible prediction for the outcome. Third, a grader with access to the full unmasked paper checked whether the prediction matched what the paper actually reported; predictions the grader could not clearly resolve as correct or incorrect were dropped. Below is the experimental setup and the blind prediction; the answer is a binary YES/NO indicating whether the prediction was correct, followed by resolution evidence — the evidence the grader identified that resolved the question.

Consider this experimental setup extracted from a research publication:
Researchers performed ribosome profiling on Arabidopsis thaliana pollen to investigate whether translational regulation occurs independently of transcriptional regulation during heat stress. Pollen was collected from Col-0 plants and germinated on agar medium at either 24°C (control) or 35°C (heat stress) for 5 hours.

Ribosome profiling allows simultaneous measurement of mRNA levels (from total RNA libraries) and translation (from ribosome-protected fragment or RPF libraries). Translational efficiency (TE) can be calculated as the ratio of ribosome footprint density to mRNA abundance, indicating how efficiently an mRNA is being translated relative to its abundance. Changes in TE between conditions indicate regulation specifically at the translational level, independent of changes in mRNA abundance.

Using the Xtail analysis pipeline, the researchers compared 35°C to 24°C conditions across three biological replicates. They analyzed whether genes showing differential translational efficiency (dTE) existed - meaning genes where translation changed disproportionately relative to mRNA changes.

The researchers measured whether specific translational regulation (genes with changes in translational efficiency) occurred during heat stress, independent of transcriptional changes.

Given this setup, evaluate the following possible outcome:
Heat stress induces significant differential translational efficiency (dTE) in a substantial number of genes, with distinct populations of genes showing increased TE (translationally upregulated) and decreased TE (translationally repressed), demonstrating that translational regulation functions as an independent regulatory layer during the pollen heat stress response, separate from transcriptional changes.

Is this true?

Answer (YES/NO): NO